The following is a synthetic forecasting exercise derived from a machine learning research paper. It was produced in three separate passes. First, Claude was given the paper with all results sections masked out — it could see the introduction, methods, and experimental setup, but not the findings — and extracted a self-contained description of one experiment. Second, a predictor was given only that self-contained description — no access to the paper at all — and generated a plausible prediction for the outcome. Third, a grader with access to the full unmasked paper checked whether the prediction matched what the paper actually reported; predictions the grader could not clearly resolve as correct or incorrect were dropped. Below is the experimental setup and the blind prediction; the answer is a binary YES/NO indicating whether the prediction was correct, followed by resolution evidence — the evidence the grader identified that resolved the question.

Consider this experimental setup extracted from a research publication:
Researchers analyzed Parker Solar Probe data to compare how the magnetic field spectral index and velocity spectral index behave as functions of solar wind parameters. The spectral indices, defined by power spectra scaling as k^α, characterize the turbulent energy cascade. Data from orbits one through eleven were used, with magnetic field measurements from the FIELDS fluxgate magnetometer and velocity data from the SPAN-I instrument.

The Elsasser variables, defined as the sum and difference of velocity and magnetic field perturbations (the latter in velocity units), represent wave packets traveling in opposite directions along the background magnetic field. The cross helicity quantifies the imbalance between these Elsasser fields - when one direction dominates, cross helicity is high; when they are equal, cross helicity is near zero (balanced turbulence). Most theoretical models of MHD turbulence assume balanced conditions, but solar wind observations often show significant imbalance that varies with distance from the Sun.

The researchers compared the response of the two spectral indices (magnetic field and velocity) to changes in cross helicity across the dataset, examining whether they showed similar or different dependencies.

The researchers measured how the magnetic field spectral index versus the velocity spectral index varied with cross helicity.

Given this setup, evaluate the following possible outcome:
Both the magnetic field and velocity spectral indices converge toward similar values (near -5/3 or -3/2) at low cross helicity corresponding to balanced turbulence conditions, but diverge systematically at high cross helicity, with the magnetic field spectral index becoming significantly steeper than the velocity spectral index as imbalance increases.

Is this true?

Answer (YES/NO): NO